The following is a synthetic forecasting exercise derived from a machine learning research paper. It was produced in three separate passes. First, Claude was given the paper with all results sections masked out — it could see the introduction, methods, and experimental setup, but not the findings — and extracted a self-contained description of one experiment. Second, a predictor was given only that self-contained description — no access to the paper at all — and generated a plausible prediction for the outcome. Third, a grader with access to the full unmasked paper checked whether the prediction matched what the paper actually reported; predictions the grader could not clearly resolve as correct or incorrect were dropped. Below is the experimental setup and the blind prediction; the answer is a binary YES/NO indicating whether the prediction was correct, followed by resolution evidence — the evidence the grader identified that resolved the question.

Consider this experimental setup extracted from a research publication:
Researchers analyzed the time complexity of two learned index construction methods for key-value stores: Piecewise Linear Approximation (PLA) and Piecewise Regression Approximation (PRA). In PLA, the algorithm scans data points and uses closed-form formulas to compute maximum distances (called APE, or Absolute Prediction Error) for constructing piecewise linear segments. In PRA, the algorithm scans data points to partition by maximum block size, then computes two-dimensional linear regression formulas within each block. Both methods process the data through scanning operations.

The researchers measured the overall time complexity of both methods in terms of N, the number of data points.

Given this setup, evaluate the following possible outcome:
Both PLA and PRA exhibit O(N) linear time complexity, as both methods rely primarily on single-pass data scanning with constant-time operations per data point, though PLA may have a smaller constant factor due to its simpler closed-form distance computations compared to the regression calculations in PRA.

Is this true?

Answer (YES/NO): YES